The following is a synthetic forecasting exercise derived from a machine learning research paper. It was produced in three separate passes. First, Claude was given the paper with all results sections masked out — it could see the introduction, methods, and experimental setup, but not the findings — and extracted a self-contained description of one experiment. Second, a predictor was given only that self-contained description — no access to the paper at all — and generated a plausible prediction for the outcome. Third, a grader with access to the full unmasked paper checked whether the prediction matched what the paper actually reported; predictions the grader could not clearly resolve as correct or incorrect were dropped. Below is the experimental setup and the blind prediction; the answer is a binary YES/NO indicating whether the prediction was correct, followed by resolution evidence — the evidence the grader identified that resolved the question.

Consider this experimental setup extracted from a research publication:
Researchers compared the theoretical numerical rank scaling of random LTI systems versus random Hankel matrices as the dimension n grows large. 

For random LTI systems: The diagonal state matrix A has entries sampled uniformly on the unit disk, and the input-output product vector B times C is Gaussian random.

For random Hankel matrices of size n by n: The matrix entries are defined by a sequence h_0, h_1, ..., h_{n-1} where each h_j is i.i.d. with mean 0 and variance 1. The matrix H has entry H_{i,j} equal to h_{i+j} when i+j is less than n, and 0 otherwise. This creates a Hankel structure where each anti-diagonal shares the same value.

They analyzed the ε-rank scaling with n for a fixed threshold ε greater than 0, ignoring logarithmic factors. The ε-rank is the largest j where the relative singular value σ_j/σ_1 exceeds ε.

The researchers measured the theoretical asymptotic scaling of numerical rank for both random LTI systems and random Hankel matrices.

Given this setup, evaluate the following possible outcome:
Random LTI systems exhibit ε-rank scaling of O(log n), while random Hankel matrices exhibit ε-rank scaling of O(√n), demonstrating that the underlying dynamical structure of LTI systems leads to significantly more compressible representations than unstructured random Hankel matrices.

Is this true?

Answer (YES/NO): NO